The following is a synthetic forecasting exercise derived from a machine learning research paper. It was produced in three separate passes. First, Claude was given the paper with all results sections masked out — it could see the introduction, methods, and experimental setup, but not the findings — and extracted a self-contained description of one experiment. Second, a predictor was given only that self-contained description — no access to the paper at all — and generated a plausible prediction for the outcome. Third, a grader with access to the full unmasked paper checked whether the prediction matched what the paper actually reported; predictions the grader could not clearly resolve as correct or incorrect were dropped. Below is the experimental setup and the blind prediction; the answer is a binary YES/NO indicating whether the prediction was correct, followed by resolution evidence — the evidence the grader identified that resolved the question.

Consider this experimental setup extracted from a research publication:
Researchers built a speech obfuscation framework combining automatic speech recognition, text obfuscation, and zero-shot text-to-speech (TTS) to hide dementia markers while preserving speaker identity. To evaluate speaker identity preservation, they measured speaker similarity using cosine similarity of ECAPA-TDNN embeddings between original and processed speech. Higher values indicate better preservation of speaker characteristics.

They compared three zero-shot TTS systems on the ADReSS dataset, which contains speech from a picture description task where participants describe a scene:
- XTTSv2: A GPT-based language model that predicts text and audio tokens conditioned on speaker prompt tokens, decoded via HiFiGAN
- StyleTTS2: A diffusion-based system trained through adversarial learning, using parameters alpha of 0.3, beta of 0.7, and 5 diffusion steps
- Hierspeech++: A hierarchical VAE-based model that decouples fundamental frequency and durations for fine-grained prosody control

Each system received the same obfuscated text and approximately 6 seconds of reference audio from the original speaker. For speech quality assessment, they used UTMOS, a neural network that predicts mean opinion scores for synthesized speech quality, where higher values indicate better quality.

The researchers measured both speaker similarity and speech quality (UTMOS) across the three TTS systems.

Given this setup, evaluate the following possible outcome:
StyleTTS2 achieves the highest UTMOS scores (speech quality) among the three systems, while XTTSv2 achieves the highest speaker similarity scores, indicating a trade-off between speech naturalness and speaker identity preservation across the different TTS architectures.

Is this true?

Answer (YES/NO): NO